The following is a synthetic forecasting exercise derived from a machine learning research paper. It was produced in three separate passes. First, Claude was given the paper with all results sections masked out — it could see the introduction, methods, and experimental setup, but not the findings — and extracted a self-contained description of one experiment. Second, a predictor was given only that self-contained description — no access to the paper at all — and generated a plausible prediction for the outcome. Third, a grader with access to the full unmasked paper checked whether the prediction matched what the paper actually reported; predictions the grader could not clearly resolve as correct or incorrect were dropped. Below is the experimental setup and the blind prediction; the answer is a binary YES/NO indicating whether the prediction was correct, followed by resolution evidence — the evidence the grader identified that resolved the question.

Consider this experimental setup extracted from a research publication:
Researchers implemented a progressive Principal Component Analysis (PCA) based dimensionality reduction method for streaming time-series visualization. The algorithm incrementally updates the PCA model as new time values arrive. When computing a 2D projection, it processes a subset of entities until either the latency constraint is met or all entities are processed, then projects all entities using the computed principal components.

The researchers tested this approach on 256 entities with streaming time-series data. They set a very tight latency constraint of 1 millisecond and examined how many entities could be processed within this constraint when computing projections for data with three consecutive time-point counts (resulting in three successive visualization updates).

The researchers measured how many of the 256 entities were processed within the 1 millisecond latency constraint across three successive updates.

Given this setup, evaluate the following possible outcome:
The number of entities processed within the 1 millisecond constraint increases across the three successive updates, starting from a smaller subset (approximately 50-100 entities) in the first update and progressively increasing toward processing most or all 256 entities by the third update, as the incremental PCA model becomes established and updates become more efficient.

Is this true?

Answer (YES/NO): NO